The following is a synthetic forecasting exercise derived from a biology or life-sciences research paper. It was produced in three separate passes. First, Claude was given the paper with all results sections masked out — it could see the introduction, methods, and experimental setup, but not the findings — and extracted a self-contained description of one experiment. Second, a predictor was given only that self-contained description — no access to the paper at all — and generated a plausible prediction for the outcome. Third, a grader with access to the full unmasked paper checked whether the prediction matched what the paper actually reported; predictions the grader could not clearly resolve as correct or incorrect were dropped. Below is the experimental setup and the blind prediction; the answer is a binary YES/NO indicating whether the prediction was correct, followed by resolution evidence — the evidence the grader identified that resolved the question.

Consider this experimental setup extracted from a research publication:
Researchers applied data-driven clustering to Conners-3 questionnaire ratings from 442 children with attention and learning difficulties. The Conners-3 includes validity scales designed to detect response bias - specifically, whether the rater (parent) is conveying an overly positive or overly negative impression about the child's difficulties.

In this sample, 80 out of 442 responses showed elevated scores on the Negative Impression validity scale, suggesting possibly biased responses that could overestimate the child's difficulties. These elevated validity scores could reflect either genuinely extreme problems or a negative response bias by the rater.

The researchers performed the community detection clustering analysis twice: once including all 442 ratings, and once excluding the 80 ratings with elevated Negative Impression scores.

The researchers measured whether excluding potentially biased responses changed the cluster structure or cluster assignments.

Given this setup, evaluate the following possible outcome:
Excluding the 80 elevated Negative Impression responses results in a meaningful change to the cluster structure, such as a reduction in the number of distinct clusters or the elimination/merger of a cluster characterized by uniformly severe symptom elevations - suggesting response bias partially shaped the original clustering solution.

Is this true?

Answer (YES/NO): NO